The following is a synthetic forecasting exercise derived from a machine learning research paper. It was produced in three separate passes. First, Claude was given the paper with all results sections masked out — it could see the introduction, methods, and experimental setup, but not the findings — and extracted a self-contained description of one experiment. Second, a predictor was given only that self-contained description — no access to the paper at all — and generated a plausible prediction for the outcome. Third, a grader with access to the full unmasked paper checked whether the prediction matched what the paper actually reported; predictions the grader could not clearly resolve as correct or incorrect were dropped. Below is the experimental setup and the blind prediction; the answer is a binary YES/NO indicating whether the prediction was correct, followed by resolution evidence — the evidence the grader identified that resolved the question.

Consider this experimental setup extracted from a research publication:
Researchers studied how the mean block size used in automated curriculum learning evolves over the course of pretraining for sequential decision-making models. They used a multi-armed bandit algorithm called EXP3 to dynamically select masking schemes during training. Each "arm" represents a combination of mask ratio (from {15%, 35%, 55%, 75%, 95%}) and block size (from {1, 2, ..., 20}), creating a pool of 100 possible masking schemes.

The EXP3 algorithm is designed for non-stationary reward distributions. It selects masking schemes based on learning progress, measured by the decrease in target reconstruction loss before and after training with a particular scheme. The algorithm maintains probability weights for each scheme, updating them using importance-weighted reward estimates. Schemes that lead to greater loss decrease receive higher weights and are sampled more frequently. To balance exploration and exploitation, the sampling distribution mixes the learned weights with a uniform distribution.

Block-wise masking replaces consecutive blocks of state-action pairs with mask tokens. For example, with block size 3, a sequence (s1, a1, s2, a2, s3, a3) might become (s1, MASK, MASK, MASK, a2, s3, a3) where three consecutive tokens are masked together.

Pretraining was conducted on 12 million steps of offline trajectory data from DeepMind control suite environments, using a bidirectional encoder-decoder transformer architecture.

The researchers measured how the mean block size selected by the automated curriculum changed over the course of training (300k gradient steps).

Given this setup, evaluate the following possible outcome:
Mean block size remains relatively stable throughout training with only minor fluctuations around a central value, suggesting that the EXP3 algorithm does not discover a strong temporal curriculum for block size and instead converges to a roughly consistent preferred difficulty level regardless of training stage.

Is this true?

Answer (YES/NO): NO